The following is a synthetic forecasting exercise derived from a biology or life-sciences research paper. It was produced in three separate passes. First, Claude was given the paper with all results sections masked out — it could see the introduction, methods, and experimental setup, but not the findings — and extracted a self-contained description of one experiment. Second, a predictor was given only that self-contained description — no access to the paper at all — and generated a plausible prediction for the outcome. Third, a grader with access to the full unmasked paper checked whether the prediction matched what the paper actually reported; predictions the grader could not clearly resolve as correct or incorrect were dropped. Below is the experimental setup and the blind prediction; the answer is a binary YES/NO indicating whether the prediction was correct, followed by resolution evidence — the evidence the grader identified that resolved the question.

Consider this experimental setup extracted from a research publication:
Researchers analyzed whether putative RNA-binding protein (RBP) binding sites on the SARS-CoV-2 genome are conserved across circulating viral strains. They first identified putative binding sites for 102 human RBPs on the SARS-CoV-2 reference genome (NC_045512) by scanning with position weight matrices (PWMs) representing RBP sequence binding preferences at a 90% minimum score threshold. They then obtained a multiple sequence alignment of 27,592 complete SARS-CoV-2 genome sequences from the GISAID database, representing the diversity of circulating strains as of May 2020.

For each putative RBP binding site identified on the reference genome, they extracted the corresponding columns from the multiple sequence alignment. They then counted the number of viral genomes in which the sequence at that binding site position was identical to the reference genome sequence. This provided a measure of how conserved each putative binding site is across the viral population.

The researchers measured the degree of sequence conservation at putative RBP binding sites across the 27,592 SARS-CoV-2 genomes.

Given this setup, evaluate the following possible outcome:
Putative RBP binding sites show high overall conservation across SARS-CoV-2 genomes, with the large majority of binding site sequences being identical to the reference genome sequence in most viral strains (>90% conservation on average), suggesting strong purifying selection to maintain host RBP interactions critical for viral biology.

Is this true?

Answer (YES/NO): YES